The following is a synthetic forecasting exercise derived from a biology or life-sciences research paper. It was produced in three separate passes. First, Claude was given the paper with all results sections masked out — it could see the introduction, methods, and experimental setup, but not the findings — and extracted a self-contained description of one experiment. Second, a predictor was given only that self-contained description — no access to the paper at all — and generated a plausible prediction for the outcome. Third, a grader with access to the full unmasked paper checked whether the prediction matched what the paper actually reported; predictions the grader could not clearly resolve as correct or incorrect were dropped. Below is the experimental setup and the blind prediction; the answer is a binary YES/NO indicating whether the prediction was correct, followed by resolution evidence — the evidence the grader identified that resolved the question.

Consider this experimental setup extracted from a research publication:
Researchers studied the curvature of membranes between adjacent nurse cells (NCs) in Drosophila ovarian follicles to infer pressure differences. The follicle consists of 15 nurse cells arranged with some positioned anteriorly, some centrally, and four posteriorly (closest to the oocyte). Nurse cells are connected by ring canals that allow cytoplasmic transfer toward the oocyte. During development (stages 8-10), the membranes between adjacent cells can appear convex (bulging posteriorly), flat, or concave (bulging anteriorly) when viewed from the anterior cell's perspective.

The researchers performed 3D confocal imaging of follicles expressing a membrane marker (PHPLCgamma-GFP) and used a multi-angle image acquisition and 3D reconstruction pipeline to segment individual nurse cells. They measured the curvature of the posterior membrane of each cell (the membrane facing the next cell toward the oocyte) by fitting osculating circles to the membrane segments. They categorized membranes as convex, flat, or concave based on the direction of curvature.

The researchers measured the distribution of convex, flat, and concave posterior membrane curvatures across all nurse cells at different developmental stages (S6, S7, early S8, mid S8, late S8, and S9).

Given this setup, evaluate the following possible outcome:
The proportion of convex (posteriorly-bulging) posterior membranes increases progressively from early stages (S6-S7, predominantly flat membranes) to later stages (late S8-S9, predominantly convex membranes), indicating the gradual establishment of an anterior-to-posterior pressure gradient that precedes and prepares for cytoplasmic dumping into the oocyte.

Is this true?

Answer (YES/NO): YES